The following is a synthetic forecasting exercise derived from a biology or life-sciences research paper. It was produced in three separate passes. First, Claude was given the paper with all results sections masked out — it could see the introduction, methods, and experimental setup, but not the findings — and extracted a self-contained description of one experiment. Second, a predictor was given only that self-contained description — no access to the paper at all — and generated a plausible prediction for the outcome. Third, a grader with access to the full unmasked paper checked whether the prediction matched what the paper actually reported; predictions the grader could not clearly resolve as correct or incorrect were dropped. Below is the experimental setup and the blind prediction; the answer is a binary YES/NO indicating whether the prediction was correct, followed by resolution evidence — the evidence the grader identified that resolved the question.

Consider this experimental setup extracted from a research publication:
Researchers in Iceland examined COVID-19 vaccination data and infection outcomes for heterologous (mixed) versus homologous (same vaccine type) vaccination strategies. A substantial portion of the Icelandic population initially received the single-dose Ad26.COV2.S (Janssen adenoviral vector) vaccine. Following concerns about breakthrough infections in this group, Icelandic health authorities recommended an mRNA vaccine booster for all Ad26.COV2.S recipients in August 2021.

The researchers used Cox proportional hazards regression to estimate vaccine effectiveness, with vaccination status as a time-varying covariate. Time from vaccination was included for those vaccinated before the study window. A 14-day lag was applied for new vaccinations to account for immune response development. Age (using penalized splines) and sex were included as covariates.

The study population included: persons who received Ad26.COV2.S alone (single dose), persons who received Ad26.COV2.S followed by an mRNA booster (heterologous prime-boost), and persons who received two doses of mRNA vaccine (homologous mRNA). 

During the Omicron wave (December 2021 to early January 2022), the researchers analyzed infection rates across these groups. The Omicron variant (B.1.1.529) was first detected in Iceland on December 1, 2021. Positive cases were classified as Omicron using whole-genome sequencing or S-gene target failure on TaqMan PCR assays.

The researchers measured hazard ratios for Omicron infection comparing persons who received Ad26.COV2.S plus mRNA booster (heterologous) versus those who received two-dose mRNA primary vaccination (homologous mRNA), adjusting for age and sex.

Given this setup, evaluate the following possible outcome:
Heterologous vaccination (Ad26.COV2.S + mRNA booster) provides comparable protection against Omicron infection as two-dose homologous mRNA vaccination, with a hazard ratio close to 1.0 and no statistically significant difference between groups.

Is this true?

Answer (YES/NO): NO